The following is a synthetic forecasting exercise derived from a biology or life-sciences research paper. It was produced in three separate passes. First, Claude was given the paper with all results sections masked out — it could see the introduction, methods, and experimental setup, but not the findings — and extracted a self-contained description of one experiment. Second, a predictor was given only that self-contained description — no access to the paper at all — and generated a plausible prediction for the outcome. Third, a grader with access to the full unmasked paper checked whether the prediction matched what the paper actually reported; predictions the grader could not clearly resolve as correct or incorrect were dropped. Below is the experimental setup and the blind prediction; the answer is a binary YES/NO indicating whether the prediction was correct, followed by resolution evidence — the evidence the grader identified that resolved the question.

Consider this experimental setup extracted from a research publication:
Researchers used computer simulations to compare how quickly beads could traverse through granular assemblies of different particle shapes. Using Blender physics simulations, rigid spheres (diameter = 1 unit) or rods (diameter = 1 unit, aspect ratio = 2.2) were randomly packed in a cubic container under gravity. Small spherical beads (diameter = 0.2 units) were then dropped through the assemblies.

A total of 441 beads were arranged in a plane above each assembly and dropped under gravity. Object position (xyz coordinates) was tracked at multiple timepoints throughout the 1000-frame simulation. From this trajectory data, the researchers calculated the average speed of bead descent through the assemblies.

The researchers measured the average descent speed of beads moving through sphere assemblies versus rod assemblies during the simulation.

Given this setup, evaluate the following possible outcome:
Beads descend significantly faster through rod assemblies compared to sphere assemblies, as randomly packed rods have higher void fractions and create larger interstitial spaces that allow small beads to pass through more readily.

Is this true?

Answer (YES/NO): NO